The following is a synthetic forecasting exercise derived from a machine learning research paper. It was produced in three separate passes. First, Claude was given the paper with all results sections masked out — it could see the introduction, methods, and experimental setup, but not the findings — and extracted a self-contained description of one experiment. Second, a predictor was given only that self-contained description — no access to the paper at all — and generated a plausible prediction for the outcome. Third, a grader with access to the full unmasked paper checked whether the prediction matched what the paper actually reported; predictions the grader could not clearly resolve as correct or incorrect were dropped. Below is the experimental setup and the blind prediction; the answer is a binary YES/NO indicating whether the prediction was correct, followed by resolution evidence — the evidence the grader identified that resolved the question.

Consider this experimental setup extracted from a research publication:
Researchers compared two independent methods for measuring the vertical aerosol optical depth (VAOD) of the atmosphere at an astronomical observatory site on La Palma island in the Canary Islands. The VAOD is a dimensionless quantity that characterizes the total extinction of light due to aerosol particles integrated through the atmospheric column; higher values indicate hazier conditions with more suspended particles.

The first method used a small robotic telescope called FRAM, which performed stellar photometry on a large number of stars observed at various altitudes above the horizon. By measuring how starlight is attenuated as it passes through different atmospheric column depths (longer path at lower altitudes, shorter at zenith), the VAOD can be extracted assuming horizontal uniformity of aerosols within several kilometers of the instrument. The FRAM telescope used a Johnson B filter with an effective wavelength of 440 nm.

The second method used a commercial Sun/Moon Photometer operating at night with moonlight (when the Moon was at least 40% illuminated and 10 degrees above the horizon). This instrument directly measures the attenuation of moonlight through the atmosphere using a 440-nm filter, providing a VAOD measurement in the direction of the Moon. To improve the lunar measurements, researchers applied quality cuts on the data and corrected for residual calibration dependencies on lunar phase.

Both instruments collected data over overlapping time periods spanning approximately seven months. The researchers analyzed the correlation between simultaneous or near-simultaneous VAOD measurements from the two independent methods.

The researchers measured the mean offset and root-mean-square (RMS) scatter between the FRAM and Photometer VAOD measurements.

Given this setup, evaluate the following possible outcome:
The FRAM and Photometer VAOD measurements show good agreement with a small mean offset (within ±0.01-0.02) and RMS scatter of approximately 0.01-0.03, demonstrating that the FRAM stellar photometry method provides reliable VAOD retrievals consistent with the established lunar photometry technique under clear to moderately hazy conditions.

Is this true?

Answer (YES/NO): YES